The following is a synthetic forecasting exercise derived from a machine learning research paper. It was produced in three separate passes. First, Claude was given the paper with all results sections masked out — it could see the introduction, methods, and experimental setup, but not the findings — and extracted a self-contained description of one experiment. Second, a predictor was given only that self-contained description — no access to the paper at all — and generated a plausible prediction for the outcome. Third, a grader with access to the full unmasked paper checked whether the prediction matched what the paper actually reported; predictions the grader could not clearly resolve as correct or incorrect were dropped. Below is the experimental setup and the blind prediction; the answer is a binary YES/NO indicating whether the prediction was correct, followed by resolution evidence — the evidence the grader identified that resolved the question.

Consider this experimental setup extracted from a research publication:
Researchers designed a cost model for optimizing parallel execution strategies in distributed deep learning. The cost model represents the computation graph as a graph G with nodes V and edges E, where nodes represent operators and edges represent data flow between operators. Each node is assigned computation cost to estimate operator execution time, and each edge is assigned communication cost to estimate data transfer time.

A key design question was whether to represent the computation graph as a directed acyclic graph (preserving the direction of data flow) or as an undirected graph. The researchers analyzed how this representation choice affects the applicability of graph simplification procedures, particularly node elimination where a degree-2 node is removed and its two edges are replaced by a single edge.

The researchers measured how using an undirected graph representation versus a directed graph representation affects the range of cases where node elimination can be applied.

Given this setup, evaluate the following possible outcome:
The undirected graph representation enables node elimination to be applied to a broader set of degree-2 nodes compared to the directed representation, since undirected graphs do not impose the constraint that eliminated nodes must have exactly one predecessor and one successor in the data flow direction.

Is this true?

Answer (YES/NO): YES